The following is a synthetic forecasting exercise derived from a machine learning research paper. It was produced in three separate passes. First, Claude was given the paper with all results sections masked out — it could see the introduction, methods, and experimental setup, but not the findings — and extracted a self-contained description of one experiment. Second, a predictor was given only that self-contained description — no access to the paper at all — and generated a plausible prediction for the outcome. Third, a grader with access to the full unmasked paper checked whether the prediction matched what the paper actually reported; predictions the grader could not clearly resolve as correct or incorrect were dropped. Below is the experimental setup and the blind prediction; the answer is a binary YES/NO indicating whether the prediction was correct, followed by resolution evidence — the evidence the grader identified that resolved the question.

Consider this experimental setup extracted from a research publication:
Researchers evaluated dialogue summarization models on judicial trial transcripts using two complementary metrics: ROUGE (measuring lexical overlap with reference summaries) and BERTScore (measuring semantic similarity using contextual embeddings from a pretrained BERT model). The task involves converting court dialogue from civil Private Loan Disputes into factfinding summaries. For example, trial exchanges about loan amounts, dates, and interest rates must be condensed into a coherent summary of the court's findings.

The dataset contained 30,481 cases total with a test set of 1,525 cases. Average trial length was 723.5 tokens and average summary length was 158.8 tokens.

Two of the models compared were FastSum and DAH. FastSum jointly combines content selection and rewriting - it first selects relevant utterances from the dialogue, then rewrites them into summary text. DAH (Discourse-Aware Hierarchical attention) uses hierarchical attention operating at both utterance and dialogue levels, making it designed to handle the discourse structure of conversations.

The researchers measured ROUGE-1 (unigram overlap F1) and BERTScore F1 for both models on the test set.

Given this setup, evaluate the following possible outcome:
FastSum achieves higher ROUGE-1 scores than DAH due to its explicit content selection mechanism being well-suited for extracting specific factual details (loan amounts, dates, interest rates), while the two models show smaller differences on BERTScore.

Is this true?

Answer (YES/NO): NO